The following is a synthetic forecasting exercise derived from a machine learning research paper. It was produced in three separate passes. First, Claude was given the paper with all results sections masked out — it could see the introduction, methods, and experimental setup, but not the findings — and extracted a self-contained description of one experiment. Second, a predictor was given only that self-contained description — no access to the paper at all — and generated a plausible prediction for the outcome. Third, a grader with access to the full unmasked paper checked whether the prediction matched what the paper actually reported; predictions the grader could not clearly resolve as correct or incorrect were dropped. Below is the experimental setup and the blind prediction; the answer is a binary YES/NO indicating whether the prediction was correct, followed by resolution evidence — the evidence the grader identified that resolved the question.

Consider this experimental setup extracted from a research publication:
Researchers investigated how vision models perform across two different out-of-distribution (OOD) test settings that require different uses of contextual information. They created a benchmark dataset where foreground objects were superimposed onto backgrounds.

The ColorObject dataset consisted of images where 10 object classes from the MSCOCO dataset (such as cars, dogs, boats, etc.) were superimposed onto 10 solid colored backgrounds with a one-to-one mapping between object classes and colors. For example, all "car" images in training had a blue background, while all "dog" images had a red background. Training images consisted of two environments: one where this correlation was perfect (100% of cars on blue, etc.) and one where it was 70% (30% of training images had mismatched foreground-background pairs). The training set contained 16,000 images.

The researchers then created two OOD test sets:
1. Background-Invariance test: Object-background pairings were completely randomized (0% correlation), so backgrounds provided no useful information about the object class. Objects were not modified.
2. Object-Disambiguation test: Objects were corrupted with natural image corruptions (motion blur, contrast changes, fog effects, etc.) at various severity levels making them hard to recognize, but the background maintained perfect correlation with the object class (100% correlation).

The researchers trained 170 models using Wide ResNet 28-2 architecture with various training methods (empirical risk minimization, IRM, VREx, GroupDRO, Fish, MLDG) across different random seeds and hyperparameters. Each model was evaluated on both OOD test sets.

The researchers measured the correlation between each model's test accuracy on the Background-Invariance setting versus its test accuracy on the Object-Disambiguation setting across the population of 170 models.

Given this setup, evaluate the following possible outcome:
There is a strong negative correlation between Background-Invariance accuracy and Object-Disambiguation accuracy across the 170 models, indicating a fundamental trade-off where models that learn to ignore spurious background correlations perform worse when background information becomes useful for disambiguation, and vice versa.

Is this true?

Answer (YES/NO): YES